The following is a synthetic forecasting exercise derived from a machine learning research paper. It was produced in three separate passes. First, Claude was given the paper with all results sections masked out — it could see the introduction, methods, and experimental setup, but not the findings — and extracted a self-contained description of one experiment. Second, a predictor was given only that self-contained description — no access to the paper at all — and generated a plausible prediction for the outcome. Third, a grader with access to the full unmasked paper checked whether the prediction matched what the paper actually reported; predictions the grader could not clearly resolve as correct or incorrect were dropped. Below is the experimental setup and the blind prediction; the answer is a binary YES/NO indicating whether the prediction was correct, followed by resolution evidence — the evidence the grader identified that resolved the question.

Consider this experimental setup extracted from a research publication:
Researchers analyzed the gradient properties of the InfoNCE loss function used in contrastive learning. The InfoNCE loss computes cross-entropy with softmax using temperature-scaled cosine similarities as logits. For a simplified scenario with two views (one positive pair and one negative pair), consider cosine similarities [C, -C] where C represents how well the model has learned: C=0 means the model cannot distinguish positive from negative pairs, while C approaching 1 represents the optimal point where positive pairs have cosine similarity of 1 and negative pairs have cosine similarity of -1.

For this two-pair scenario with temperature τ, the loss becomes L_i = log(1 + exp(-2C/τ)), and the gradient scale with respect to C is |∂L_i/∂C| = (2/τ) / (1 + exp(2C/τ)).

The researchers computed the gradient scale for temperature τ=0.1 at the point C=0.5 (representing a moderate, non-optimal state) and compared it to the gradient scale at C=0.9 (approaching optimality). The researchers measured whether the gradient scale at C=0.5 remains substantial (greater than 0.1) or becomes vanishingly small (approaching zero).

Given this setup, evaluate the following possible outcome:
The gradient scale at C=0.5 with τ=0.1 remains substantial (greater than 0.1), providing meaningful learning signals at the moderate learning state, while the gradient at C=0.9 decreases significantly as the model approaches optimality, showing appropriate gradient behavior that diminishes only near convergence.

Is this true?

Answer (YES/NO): NO